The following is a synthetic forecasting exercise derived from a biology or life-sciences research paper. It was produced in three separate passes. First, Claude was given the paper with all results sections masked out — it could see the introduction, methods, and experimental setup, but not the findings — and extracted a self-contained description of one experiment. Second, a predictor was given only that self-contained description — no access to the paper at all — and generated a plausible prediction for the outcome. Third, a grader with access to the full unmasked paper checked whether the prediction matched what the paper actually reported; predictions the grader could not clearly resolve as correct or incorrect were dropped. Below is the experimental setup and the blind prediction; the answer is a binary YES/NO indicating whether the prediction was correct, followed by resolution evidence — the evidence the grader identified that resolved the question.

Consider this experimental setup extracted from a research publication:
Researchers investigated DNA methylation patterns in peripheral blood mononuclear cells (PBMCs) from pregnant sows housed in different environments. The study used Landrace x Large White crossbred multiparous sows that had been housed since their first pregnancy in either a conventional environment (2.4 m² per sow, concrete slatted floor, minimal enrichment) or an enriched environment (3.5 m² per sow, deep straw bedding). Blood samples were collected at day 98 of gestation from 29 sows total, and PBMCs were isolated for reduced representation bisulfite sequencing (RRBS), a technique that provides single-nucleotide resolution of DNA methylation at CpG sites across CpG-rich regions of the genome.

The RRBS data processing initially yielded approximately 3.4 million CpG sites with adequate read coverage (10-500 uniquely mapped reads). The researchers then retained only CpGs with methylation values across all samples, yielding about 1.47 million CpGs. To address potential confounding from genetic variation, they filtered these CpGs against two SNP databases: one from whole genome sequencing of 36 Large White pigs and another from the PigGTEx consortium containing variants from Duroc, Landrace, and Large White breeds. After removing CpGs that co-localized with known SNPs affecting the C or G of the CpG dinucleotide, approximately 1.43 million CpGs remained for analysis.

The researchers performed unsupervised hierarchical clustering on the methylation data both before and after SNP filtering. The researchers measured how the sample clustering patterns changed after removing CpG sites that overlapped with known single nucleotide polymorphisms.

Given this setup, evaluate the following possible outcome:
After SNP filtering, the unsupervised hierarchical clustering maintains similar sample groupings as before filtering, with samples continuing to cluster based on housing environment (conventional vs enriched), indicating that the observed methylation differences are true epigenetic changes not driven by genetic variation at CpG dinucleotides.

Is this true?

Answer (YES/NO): NO